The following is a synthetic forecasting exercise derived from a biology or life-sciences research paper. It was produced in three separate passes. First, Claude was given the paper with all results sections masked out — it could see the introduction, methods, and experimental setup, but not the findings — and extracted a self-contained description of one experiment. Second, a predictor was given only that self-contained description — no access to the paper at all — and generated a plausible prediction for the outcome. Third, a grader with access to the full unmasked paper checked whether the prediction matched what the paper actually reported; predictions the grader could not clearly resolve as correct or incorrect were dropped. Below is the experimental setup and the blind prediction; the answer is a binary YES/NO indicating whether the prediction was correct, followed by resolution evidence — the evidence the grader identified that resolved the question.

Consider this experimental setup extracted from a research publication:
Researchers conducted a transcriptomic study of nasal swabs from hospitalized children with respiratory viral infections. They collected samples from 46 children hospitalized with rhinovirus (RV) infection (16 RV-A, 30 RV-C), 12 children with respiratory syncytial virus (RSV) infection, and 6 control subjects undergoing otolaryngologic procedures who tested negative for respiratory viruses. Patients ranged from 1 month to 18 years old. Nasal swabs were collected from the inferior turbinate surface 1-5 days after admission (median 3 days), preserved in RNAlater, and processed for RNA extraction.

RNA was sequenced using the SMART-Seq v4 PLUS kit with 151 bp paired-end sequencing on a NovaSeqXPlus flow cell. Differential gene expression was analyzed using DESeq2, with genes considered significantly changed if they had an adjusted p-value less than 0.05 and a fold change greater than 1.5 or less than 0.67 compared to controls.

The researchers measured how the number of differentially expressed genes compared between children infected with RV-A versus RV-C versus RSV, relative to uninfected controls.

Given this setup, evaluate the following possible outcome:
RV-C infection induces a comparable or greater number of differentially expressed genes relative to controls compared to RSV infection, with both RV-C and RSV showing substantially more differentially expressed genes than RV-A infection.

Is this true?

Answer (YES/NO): YES